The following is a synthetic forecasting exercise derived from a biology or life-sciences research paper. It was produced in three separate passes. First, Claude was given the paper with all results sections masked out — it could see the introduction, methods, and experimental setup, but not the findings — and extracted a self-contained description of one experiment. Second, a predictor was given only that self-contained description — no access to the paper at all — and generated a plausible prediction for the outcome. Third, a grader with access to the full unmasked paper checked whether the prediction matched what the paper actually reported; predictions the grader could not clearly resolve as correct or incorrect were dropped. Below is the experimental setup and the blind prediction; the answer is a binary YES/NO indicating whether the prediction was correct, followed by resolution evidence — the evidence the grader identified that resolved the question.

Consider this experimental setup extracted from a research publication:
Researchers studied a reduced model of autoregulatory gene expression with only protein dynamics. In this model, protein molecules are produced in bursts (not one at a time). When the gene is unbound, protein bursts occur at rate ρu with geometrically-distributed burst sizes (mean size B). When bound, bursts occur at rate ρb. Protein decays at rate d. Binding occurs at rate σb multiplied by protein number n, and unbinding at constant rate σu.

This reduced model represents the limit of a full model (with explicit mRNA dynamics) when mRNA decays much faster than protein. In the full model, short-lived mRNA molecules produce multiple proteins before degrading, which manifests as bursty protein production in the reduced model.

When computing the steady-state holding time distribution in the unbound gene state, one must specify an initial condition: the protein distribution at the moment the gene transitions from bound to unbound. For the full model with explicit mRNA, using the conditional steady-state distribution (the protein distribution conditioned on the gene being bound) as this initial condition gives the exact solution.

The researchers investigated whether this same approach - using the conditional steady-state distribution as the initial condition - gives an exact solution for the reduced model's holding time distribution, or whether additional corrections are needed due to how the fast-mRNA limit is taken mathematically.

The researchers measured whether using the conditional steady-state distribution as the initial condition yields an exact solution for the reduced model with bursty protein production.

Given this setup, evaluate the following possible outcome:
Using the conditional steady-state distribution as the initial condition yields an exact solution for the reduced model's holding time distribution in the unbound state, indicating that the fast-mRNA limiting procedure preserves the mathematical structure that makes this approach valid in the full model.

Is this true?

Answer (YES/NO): NO